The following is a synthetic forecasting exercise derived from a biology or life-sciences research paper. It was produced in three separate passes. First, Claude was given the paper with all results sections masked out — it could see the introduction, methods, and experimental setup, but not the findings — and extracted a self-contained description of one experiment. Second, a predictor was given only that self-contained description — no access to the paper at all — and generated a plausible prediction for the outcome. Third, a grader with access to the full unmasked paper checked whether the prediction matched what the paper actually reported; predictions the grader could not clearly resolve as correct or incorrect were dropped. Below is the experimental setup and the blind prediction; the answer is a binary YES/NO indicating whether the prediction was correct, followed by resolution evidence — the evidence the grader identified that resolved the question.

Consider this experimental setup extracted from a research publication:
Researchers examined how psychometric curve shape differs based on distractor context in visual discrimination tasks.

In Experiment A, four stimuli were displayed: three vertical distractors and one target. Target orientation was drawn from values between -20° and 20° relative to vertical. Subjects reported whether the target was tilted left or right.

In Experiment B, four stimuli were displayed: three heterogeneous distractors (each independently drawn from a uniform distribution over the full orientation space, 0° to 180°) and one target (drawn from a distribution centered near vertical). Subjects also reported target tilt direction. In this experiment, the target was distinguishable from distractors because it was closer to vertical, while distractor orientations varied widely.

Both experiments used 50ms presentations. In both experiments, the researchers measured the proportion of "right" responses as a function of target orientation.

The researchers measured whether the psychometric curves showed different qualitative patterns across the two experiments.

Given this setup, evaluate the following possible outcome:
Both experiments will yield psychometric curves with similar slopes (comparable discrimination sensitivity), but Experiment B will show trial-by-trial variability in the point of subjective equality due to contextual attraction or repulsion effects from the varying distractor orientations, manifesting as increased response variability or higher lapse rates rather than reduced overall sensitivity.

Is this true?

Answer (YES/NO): NO